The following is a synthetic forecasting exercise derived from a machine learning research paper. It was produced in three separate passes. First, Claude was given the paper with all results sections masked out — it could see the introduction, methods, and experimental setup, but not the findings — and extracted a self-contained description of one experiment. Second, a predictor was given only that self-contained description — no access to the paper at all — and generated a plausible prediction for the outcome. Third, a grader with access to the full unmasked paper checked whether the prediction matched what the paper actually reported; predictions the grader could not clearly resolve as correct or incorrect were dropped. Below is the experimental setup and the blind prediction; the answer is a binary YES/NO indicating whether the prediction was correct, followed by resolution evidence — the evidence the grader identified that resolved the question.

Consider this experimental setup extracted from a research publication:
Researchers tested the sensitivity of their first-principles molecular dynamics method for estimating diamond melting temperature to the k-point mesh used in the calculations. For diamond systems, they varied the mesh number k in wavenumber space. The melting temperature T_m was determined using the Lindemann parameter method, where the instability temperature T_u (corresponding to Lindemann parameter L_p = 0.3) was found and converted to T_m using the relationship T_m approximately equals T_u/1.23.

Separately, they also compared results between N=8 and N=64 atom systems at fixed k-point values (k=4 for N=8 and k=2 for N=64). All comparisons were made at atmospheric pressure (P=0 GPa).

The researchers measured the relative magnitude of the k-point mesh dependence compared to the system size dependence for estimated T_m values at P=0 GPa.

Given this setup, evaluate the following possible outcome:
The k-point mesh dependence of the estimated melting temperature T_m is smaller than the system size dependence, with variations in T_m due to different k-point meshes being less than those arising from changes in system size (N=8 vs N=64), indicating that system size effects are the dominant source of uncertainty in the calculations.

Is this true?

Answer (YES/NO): YES